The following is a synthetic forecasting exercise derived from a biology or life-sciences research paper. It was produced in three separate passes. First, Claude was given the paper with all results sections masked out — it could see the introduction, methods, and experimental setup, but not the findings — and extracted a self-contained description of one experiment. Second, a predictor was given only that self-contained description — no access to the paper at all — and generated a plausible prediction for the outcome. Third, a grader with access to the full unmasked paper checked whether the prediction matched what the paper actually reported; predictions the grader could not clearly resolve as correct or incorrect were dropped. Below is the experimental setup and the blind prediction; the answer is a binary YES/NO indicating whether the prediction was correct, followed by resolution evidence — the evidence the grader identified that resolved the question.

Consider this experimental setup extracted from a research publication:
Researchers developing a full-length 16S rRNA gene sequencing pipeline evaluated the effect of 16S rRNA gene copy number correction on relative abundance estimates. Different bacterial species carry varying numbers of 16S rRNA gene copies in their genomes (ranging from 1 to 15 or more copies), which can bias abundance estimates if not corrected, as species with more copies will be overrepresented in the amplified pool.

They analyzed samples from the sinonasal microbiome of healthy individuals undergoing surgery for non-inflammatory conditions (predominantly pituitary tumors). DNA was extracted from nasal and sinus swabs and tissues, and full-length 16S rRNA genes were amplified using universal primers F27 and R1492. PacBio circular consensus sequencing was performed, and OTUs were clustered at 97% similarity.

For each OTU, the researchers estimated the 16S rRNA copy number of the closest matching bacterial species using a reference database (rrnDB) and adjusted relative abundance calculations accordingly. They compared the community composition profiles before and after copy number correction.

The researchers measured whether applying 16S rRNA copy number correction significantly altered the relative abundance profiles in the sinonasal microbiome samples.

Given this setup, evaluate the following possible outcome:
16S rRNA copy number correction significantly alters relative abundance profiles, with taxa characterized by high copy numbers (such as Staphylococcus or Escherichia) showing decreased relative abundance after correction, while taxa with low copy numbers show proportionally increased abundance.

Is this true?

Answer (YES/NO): NO